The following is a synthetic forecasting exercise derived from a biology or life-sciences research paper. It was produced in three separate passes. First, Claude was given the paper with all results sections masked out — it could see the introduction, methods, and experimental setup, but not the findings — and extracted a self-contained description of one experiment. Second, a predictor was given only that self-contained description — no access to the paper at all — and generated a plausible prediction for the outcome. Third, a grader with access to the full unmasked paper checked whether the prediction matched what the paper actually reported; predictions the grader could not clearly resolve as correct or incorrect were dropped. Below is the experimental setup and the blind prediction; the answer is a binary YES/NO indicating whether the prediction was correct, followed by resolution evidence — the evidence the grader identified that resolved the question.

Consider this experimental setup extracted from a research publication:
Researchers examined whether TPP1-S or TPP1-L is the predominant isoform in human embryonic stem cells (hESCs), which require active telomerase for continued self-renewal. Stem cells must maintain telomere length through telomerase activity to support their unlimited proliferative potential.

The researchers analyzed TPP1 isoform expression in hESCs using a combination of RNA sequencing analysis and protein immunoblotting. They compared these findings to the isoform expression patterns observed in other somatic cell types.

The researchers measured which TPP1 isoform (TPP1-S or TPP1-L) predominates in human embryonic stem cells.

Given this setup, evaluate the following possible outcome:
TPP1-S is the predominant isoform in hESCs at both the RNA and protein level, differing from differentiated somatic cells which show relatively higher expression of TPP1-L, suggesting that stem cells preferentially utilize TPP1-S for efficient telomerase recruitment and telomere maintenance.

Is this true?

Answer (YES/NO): NO